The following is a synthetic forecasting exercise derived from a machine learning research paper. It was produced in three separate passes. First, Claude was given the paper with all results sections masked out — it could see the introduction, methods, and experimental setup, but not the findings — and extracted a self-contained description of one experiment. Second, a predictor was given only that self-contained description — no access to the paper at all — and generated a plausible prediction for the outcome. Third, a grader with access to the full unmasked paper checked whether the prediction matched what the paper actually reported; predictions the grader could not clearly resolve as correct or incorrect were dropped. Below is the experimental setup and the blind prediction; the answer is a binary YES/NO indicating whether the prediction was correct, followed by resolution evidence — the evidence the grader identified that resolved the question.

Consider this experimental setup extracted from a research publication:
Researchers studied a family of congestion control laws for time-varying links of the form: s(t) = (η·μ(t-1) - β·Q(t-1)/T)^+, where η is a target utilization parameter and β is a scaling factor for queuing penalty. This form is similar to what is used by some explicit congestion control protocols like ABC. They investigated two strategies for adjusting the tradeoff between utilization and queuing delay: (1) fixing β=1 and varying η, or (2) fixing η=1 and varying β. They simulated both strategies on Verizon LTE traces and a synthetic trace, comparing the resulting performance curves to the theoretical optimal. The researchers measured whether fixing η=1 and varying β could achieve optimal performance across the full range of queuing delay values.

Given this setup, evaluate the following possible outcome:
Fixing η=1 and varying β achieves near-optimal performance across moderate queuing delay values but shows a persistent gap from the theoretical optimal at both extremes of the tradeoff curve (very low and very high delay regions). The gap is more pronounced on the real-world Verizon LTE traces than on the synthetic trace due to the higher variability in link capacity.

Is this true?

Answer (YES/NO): NO